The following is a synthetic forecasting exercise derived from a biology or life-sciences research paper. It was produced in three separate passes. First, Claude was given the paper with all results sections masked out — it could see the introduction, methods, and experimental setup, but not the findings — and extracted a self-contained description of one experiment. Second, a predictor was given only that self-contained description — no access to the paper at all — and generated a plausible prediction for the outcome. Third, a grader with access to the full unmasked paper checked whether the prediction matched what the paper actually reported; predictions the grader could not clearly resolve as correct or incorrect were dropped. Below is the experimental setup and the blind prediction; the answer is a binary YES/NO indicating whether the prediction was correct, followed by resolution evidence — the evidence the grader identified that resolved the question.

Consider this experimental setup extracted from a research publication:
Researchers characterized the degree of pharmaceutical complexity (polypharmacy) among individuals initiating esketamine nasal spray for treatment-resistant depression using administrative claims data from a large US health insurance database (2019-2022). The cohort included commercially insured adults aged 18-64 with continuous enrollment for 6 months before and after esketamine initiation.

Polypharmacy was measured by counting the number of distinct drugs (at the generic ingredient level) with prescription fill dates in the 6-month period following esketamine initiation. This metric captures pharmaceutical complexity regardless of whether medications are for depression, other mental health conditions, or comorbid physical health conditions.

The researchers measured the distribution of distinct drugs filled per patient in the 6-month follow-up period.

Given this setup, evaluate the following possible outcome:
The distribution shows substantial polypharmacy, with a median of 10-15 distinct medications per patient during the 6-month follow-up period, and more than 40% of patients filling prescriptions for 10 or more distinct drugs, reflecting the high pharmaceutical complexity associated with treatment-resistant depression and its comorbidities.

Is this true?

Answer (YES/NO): NO